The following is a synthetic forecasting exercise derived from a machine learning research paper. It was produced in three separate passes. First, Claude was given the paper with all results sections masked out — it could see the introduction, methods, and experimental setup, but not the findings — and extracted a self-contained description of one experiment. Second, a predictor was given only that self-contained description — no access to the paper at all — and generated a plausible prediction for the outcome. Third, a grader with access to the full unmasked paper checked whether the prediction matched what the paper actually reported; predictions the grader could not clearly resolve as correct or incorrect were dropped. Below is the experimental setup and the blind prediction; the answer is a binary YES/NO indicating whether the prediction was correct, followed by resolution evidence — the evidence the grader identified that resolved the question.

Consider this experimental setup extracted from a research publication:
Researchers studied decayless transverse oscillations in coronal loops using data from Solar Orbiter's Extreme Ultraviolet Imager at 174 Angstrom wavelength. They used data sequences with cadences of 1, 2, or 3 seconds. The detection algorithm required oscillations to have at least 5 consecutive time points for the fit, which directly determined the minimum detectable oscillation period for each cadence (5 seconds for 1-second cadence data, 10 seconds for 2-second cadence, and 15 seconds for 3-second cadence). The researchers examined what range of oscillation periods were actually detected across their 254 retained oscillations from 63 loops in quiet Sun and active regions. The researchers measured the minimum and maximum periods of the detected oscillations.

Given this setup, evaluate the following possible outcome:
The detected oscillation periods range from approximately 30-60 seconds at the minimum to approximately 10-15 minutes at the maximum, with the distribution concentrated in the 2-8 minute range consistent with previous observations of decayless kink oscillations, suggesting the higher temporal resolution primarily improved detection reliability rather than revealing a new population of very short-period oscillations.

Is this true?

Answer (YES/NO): NO